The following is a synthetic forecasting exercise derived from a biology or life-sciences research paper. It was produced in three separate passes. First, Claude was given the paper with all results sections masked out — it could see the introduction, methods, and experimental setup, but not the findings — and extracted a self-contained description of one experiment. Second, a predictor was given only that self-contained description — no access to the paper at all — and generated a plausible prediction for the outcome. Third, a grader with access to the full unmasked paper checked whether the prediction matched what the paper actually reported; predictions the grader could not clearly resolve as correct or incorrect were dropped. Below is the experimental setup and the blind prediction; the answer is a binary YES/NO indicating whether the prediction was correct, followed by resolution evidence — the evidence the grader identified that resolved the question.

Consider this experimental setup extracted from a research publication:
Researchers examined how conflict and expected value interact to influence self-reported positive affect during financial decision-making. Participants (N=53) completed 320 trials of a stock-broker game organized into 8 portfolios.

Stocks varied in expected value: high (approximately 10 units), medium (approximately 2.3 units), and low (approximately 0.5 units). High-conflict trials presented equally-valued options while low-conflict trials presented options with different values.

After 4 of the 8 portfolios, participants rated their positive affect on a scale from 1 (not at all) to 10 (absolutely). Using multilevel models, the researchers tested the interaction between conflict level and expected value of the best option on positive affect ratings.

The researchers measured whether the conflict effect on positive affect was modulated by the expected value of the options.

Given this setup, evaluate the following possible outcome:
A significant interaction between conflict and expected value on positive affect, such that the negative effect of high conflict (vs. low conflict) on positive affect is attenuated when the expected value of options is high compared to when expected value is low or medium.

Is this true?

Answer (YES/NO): NO